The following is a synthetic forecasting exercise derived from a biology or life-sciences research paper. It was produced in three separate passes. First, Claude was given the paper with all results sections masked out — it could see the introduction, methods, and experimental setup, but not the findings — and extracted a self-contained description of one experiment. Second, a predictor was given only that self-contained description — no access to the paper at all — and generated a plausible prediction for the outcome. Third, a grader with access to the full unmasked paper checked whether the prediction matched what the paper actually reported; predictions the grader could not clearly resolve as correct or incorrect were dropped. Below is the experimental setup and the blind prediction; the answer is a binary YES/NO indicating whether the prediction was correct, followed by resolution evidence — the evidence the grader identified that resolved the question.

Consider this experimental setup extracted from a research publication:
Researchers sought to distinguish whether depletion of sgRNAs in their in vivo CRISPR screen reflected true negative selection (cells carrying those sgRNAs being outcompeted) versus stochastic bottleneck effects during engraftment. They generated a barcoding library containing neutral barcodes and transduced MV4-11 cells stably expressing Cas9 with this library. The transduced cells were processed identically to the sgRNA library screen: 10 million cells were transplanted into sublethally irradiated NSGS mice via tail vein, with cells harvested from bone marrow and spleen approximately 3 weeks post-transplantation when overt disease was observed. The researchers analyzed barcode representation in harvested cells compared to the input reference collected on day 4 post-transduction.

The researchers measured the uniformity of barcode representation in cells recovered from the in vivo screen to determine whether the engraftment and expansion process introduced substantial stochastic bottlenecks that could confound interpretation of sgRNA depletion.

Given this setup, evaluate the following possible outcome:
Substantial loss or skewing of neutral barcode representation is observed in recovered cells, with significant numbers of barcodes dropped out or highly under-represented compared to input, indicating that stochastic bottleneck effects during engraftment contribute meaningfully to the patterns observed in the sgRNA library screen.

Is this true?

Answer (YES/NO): YES